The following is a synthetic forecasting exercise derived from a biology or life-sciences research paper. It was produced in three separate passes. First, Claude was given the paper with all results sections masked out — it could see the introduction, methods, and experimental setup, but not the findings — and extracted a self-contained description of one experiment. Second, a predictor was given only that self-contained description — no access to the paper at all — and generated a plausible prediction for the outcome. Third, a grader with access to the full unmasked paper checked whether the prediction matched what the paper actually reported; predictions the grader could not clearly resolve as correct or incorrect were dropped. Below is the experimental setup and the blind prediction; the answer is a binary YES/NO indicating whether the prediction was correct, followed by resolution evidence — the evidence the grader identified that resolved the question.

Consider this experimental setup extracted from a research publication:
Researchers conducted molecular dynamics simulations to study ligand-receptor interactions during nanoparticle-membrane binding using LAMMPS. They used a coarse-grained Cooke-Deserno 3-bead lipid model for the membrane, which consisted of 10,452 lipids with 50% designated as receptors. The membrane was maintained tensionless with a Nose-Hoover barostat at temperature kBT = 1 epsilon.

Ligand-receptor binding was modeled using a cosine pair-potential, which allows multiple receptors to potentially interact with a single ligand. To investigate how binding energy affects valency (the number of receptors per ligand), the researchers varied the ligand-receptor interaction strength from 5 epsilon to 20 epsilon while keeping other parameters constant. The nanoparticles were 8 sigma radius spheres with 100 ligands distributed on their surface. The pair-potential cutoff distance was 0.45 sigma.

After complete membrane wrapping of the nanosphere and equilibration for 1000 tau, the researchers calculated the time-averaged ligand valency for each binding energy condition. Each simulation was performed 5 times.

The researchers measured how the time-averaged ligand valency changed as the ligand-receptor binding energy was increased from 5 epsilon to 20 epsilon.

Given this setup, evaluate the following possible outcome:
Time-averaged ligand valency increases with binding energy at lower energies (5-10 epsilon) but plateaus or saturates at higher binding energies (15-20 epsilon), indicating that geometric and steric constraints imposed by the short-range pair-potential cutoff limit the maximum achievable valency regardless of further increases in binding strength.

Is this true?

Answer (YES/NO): NO